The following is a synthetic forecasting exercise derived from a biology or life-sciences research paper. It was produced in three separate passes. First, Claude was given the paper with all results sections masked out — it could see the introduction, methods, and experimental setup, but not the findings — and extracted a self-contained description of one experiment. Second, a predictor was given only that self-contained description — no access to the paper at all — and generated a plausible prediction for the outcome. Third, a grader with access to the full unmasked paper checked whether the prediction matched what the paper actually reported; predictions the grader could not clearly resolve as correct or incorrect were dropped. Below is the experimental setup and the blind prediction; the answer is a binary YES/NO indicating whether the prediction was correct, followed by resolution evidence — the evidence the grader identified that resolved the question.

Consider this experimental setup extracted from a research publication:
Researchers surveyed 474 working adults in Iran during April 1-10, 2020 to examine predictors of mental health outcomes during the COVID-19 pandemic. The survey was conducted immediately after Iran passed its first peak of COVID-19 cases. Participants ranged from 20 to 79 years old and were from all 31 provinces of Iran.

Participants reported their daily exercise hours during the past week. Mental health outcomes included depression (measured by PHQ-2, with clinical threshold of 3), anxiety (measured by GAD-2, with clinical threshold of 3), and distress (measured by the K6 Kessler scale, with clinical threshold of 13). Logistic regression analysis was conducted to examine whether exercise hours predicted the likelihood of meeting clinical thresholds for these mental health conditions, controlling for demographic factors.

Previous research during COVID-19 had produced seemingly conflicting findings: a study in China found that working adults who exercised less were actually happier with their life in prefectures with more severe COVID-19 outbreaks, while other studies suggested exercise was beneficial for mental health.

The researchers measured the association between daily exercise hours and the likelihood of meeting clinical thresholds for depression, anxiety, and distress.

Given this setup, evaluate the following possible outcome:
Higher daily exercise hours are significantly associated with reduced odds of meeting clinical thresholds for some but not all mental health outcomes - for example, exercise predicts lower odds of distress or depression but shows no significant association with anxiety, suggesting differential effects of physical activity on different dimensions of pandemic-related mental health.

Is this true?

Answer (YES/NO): NO